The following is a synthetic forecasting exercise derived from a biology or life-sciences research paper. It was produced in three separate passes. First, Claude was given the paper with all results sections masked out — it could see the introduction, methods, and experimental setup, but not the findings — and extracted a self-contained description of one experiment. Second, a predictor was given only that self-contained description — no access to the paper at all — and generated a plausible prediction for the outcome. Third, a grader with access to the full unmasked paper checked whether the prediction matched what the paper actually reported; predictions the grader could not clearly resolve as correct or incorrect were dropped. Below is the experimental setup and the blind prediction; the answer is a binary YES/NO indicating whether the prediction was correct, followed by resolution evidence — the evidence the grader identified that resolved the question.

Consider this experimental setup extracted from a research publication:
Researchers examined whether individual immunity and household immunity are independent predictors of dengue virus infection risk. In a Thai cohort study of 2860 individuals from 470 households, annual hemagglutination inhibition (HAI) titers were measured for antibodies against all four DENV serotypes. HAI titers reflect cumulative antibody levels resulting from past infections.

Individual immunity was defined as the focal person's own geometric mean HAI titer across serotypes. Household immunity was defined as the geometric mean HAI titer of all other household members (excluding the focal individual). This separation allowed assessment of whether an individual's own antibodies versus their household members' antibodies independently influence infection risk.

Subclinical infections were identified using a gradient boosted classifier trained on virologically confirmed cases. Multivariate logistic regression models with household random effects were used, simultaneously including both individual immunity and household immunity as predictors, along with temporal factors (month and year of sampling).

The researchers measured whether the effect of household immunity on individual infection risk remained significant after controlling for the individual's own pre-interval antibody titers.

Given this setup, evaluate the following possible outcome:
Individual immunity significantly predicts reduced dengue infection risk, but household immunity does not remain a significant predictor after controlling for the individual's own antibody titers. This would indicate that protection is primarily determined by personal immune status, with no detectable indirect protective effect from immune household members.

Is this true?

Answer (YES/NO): NO